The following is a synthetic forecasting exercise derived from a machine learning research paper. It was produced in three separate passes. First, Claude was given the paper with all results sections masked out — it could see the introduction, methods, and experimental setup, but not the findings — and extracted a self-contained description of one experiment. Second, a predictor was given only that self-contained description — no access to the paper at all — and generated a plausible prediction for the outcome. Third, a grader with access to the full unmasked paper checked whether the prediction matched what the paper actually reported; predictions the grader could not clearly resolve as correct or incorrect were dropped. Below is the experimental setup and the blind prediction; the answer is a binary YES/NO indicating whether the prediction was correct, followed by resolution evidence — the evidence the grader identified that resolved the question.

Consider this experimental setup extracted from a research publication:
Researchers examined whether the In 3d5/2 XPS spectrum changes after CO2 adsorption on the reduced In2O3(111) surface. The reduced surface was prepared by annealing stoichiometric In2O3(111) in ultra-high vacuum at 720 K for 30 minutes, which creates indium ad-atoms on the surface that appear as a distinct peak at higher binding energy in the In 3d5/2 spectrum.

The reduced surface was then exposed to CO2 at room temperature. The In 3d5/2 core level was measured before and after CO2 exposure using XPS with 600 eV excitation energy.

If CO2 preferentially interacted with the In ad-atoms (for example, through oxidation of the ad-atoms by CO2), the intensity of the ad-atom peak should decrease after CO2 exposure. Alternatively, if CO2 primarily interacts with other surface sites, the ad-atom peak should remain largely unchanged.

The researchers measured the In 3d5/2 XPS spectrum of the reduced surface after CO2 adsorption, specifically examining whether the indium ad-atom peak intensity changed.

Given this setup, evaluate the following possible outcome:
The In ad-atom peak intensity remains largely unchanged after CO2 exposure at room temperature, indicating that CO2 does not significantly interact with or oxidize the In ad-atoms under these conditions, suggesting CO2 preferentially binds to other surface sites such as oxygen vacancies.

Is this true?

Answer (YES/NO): NO